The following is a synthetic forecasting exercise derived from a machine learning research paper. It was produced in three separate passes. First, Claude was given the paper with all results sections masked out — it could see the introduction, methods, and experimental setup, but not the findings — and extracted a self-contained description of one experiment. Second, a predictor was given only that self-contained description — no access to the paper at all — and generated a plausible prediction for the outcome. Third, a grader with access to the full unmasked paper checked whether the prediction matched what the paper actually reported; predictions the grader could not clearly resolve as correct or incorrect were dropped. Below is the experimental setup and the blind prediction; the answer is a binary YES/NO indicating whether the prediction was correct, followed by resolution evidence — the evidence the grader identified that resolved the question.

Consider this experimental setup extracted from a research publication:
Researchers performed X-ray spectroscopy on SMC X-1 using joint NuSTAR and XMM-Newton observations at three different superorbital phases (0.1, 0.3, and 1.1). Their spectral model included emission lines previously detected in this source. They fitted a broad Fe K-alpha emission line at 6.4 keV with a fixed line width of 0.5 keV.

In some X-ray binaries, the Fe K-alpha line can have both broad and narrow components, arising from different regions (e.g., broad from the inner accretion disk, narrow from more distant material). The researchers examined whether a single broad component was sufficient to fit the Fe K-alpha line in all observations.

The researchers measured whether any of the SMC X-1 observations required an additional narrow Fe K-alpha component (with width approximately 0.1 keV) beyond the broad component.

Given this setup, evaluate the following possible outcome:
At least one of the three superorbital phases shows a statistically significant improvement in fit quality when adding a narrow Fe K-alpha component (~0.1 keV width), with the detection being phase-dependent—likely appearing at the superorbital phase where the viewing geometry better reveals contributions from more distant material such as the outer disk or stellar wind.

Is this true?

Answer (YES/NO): YES